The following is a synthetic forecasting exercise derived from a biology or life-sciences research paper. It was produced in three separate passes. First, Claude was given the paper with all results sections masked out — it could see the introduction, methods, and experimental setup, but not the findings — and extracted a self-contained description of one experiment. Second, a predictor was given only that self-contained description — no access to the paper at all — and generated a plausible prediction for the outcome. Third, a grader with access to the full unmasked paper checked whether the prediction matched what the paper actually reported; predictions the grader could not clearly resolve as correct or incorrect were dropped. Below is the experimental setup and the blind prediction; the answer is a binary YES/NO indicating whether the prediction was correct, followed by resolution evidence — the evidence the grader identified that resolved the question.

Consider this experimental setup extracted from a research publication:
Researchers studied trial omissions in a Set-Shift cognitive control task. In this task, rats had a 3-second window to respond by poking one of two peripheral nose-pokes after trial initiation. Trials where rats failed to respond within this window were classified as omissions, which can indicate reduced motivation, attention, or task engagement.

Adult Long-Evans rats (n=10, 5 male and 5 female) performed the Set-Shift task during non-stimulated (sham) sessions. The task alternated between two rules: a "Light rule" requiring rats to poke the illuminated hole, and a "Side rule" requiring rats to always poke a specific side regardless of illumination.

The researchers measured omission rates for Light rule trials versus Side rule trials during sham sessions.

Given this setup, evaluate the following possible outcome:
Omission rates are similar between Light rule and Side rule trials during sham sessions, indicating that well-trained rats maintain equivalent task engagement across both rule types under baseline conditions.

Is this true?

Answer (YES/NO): NO